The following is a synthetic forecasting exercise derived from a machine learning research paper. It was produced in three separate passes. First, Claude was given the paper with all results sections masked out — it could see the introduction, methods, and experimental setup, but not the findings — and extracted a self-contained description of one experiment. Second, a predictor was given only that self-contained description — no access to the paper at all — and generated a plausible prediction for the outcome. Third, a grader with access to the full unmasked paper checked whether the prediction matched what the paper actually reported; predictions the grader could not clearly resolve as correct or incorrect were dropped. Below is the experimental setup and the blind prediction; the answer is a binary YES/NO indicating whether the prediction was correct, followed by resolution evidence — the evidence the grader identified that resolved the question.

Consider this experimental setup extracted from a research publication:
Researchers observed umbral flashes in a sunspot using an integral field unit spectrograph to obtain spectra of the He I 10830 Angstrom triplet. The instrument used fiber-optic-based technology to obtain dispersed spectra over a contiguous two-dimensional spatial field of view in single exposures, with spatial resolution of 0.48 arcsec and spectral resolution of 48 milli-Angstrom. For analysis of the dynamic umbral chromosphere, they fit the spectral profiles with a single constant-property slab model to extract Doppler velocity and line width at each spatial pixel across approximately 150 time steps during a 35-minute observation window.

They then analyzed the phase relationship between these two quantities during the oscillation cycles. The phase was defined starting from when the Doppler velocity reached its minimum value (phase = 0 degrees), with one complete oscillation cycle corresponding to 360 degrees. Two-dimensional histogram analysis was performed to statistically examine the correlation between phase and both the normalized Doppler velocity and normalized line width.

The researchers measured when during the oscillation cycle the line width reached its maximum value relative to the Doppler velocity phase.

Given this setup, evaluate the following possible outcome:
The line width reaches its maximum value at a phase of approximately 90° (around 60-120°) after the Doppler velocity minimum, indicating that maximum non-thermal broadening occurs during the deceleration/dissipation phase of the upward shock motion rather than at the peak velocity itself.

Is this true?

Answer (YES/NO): NO